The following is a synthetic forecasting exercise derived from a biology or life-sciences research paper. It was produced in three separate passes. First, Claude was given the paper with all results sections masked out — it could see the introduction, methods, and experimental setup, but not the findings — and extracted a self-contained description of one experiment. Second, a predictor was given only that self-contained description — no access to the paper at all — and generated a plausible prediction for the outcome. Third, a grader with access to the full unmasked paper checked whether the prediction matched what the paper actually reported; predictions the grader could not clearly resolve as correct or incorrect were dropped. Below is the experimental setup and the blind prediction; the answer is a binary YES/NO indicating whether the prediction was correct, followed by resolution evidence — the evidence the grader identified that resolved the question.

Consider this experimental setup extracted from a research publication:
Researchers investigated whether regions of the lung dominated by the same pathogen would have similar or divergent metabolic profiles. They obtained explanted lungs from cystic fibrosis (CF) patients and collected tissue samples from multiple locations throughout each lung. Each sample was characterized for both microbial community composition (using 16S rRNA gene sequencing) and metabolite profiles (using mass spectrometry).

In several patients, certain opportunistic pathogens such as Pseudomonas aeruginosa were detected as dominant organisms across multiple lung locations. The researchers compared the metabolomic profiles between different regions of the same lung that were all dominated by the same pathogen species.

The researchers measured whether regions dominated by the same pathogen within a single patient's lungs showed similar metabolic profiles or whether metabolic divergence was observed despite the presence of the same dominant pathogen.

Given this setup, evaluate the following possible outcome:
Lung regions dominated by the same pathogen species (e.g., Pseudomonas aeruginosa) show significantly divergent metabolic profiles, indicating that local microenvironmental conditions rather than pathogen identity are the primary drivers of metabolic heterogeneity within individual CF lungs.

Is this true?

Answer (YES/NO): YES